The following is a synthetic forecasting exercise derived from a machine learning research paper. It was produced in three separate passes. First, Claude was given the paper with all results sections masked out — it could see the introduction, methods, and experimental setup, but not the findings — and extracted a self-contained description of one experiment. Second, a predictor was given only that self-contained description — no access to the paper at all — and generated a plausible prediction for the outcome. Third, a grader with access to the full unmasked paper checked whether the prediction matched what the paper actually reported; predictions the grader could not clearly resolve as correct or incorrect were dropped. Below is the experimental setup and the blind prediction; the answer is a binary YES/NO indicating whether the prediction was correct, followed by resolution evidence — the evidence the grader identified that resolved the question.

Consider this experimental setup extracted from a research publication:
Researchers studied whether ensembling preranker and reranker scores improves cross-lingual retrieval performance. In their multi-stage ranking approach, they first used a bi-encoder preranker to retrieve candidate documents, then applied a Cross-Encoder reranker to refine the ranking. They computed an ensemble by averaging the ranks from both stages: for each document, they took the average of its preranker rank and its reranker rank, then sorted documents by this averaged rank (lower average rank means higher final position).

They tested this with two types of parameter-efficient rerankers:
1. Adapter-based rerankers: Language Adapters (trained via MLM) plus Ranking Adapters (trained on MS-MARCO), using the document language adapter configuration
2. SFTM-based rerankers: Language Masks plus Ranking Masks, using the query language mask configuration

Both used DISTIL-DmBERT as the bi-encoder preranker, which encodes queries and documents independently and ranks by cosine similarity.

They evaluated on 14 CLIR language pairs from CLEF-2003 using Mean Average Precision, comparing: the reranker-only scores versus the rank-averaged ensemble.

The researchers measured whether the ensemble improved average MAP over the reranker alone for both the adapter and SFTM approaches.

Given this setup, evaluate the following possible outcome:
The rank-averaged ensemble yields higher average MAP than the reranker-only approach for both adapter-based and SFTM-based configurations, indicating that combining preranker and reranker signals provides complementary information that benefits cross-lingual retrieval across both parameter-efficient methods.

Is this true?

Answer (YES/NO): YES